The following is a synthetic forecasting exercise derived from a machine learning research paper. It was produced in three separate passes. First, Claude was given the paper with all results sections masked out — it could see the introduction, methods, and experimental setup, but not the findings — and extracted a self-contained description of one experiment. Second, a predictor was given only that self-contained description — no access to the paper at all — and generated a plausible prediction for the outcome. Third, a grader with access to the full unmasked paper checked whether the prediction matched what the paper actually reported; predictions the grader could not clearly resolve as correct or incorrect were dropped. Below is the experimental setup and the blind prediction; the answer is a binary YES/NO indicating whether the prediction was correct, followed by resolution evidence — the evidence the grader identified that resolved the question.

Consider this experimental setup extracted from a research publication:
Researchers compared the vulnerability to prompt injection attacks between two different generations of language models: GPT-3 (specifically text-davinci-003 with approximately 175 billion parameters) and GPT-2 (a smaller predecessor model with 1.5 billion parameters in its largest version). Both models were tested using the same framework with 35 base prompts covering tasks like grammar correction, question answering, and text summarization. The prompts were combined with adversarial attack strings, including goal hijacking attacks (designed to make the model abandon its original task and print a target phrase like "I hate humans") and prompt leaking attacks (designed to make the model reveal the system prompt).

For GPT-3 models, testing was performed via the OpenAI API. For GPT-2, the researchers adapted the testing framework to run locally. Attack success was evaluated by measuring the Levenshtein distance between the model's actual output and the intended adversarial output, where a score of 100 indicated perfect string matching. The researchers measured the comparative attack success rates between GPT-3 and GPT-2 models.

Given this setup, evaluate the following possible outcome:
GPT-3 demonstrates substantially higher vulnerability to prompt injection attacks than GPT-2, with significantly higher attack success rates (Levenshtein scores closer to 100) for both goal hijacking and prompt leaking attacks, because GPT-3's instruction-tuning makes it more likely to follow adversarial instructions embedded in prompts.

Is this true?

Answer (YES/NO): NO